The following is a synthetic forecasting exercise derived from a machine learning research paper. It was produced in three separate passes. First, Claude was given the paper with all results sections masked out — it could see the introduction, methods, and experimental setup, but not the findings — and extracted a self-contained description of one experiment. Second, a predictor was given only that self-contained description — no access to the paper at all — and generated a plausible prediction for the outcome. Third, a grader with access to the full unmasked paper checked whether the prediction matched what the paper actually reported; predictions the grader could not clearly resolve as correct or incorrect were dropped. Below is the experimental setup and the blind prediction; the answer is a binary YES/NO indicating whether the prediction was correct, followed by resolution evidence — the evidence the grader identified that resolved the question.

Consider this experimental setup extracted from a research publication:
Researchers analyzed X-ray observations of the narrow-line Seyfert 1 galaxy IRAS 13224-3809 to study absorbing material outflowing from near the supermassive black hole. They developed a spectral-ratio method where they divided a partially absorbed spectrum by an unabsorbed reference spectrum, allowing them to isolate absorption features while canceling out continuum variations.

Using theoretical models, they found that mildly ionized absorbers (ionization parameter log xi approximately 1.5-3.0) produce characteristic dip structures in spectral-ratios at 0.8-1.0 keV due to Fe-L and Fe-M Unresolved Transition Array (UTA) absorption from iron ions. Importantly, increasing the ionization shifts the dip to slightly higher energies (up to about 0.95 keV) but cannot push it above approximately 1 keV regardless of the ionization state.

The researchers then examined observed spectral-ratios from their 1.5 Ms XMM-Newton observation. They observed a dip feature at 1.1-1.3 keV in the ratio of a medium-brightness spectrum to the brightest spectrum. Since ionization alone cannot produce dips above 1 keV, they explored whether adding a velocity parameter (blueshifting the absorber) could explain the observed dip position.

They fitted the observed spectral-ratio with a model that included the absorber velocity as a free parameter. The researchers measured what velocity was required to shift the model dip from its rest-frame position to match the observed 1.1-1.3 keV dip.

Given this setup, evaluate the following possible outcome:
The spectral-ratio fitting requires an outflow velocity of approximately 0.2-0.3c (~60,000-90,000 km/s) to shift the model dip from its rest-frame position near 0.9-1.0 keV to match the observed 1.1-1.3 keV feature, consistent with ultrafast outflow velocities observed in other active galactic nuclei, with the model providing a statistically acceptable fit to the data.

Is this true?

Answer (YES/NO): YES